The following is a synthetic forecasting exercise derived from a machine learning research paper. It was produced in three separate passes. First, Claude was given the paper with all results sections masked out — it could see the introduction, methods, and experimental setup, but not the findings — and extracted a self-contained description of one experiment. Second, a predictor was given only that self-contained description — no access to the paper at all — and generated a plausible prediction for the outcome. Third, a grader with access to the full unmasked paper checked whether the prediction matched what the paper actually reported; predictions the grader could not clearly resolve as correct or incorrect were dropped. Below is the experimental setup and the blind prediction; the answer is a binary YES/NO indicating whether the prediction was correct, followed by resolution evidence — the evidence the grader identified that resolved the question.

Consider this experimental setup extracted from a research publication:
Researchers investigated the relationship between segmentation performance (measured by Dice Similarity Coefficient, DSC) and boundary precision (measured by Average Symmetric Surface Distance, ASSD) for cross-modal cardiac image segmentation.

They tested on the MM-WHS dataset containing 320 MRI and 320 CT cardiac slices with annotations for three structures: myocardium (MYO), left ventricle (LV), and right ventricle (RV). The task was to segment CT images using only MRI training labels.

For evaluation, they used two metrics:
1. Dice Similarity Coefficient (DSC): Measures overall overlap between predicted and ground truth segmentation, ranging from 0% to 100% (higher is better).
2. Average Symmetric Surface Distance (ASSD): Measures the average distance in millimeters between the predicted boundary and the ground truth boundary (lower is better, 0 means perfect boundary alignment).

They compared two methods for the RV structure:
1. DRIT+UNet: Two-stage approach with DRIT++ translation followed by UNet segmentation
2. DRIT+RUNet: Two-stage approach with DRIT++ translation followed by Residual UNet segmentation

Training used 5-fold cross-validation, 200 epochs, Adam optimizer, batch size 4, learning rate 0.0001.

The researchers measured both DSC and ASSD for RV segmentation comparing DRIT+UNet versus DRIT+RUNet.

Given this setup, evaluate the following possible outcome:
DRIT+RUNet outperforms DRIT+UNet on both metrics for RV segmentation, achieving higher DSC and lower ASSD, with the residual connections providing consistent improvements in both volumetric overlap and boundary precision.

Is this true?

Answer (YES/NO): NO